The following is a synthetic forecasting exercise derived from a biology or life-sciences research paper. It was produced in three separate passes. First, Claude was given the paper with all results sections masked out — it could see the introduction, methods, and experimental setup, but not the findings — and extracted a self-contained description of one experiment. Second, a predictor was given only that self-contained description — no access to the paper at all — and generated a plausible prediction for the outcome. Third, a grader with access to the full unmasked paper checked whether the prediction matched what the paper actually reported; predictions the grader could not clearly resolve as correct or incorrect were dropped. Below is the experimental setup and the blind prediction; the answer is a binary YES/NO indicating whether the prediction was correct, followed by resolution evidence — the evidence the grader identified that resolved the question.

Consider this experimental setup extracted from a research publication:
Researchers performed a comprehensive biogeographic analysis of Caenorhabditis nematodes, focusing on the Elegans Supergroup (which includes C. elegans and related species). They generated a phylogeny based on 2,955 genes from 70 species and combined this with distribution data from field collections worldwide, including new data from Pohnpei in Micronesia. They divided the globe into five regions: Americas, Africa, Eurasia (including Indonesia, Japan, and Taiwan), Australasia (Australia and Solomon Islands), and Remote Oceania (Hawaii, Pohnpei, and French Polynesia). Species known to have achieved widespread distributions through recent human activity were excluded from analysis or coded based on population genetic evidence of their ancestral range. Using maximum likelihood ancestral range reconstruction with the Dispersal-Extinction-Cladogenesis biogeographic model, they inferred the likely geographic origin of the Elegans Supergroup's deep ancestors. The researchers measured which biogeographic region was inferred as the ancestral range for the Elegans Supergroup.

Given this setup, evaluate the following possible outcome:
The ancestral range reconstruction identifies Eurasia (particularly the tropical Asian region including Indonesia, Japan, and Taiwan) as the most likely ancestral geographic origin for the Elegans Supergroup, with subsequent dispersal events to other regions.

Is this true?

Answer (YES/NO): NO